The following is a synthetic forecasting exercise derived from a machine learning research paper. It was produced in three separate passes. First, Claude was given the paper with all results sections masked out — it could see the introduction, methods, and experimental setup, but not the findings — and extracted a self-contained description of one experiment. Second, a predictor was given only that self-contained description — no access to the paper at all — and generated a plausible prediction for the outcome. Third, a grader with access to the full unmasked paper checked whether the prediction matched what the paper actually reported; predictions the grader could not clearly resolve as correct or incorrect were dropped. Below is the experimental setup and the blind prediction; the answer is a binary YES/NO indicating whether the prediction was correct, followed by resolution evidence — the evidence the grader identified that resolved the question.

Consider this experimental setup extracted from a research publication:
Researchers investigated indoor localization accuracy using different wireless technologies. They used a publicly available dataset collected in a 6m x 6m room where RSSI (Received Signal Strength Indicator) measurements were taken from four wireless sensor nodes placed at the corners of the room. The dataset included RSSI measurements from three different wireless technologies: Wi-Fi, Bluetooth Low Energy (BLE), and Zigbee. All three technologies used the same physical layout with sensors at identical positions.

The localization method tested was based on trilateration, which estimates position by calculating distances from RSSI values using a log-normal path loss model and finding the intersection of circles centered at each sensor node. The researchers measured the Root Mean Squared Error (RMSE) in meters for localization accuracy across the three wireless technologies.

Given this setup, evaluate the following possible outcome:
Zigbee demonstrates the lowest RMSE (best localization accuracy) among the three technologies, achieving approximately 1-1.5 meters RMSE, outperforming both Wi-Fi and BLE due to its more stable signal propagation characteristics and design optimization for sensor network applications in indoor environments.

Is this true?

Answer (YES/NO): NO